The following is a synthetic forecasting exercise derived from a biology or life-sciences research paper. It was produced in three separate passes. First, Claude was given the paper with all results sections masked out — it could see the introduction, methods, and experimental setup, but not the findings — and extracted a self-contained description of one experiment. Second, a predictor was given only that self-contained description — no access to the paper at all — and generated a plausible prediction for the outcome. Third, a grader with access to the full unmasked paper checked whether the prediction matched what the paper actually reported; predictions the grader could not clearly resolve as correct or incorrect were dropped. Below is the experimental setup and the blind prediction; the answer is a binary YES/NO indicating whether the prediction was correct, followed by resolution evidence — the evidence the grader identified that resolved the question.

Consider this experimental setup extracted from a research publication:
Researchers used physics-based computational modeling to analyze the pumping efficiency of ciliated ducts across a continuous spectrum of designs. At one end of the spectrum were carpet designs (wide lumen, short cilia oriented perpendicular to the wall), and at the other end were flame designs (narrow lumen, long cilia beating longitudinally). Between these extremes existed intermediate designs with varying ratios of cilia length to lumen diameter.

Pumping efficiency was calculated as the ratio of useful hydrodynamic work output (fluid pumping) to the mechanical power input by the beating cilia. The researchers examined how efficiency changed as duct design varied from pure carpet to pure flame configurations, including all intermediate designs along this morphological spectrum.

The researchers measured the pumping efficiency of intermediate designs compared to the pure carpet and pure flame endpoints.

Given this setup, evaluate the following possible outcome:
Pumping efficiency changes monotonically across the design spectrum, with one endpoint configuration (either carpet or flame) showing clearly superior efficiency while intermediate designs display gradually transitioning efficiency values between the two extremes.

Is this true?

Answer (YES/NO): NO